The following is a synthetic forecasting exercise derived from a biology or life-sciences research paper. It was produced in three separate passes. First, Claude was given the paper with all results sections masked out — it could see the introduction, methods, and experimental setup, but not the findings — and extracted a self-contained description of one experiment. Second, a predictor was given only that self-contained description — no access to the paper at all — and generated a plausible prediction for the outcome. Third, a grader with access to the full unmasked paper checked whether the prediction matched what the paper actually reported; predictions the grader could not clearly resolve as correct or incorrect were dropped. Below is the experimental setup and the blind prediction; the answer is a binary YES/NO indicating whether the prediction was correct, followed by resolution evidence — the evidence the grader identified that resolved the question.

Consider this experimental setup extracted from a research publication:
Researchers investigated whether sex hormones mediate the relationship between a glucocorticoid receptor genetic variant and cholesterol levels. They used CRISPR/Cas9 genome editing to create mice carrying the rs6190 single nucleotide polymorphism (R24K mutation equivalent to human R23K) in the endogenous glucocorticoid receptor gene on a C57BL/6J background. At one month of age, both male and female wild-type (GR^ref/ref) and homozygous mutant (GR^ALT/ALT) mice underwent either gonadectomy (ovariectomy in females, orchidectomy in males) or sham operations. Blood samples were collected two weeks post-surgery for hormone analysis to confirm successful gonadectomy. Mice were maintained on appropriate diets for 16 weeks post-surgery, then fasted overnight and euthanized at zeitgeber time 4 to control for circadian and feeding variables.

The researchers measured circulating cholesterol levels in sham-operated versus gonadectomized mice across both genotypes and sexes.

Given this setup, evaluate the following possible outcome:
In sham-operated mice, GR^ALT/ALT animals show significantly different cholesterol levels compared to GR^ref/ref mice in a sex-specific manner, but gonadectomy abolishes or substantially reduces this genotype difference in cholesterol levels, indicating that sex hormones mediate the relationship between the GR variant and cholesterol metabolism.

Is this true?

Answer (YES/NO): NO